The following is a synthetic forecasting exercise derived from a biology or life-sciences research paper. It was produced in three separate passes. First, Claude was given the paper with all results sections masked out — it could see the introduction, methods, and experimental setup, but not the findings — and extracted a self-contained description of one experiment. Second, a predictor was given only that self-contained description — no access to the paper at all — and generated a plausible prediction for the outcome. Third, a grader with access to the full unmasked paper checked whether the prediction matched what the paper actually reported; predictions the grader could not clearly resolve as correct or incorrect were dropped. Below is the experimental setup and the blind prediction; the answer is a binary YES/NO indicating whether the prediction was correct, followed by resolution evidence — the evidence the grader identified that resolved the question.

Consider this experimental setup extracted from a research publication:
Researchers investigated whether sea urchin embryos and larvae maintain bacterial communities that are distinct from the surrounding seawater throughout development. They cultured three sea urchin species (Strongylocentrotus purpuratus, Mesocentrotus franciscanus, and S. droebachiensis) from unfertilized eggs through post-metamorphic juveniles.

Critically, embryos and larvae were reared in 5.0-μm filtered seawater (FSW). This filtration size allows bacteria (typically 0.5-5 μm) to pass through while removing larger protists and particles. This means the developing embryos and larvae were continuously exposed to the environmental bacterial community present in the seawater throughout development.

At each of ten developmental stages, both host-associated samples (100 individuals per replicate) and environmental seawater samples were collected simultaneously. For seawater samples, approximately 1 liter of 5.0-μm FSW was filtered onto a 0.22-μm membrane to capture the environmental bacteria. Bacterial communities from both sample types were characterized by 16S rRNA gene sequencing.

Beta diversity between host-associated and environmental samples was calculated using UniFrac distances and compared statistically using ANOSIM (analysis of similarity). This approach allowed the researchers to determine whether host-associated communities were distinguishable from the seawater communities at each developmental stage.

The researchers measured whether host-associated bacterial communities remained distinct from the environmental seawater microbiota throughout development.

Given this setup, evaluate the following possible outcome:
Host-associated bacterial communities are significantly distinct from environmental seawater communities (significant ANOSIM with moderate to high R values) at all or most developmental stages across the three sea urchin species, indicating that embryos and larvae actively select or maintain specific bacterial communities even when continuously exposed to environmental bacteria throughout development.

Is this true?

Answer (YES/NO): NO